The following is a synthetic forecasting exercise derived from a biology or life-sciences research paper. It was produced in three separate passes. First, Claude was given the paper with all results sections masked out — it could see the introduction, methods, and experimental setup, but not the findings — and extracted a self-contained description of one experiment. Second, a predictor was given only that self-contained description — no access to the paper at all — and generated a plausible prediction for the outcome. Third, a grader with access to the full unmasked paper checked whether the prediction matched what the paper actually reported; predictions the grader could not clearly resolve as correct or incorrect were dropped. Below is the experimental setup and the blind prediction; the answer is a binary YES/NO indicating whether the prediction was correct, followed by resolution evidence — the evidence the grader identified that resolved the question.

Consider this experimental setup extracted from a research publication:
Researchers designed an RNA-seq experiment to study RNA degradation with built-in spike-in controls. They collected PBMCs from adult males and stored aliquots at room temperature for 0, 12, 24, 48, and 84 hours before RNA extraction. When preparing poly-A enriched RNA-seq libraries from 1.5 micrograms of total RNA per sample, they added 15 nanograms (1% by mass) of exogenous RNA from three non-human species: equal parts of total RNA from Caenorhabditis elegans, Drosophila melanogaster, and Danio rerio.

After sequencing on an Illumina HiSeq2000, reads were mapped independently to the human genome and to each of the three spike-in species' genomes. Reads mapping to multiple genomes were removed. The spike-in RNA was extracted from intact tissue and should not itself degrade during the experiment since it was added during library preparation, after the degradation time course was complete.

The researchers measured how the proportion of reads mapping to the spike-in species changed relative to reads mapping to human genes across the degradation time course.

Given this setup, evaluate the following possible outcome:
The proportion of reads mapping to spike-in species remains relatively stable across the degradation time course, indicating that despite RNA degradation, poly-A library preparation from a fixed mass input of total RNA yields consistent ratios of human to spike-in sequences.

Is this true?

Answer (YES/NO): NO